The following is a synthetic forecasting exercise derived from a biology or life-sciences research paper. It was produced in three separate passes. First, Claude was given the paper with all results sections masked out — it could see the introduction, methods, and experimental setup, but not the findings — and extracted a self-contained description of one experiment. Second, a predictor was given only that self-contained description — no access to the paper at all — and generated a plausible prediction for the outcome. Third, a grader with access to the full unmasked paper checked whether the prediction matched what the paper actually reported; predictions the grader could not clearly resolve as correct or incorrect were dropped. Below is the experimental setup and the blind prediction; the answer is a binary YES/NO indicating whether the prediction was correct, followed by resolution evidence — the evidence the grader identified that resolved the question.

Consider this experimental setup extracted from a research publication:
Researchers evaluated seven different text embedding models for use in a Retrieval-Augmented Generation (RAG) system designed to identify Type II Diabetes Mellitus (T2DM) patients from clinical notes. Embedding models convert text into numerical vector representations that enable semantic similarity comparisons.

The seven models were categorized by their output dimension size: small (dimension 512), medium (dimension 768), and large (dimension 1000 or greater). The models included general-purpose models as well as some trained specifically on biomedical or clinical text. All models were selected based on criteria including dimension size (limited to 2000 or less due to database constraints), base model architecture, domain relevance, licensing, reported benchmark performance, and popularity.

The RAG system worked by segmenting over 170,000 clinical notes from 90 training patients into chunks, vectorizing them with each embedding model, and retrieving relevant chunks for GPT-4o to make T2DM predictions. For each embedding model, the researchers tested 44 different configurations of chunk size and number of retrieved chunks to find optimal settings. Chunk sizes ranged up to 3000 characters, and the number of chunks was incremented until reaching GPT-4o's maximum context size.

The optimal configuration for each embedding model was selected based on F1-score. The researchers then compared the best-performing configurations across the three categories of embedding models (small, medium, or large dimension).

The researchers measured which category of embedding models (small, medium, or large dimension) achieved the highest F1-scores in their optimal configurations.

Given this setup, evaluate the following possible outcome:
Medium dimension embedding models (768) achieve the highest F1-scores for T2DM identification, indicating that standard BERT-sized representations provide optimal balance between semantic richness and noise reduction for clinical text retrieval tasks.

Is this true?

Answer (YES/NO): NO